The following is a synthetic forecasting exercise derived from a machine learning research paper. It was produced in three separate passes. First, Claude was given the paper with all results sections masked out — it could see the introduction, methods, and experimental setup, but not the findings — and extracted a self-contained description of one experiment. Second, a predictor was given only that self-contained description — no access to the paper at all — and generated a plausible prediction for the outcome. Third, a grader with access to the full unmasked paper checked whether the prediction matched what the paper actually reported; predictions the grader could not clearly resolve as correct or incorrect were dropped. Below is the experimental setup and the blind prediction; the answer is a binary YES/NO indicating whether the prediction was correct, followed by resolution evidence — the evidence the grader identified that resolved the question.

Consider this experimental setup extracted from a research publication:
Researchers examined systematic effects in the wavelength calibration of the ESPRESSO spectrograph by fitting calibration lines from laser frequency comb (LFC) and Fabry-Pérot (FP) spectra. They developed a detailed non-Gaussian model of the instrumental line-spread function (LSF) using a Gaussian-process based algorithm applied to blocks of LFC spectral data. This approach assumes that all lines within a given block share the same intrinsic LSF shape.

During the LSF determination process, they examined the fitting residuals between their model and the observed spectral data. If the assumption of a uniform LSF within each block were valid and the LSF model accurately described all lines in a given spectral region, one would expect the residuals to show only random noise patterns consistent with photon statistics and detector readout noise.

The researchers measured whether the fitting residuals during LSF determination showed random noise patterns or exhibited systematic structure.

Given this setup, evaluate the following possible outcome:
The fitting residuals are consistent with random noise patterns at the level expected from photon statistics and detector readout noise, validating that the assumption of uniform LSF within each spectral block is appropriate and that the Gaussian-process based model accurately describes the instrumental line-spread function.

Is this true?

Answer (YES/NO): NO